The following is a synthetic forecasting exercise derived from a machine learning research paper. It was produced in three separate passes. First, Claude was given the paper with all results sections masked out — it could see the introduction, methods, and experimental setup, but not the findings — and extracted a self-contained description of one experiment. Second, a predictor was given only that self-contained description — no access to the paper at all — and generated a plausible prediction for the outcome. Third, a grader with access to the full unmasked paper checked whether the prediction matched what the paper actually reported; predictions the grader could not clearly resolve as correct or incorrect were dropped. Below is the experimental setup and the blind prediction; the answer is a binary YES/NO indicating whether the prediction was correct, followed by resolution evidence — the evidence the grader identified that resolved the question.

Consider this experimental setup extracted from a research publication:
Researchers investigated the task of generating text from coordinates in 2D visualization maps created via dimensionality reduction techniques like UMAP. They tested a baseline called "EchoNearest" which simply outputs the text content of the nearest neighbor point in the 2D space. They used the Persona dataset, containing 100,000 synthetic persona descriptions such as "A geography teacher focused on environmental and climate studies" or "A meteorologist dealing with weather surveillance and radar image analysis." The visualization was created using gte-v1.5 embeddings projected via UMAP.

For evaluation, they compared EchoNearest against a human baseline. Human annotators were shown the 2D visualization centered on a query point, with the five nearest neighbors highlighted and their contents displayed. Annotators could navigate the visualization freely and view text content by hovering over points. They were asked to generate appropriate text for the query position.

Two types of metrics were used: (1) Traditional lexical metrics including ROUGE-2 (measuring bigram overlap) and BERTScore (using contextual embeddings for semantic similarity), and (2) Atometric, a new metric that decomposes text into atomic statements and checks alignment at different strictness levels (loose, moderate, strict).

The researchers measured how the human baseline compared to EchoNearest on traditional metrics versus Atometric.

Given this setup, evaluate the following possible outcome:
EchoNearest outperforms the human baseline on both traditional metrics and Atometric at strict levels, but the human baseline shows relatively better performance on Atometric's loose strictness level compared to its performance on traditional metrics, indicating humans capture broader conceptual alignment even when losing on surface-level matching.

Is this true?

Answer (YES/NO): NO